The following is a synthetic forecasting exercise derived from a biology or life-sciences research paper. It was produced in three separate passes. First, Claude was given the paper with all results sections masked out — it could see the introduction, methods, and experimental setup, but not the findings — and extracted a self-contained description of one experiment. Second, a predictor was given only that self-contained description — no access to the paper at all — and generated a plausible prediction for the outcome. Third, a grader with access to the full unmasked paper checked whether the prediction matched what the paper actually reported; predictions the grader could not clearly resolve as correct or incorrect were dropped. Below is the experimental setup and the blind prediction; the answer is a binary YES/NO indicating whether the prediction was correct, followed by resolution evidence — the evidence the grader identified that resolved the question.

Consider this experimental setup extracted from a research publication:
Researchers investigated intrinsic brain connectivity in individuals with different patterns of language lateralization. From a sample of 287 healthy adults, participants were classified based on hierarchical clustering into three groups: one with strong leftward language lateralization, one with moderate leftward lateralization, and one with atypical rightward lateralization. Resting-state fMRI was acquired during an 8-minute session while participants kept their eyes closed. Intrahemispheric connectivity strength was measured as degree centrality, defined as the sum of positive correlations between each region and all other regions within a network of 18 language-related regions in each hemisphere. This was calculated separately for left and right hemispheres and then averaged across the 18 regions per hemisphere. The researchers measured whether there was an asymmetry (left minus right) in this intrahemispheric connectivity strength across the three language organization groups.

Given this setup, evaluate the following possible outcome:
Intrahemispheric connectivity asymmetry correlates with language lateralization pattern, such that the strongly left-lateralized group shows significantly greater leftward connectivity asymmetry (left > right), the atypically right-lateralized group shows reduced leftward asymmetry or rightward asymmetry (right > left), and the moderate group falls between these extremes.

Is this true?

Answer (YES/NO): NO